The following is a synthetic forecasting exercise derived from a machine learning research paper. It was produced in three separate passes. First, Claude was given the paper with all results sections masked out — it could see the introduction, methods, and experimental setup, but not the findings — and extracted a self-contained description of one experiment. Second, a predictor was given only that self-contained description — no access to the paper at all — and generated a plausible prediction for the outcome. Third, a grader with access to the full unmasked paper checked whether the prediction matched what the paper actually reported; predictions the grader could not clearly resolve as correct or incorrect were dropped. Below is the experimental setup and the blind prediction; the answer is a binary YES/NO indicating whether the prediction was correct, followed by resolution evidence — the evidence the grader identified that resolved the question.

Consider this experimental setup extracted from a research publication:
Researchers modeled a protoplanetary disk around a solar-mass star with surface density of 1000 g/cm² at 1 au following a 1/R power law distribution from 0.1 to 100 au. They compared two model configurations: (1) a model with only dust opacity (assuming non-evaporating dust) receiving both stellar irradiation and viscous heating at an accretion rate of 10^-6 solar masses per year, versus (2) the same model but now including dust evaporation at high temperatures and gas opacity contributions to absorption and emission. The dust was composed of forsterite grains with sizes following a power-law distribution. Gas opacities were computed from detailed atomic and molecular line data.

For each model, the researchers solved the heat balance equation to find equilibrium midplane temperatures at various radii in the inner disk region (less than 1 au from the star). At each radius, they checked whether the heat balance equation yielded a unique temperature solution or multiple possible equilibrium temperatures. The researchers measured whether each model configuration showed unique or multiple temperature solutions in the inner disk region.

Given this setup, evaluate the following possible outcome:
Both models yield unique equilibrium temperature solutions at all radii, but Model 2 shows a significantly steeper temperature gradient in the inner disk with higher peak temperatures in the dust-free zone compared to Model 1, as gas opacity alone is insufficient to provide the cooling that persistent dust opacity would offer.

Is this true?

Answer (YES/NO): NO